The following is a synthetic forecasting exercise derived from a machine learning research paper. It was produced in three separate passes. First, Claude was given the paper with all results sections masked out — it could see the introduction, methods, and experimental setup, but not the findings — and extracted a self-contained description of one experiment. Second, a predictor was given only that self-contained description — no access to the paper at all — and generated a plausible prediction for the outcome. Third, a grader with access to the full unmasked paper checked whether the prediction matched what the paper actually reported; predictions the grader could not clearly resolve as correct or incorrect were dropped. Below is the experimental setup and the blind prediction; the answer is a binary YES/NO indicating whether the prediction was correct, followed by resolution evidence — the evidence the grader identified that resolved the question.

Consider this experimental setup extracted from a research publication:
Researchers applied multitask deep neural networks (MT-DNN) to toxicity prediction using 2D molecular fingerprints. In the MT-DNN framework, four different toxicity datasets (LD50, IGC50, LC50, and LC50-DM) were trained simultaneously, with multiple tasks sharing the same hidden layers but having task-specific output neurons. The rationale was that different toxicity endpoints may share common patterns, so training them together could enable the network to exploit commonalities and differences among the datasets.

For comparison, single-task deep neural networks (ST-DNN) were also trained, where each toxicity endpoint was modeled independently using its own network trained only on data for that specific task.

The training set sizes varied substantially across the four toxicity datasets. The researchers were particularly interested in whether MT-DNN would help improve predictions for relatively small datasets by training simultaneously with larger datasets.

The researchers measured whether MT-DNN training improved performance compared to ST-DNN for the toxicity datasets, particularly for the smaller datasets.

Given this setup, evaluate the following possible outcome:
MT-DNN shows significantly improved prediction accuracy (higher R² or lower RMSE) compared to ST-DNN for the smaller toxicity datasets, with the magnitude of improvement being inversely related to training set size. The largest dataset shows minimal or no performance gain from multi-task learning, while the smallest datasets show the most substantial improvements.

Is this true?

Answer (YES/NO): YES